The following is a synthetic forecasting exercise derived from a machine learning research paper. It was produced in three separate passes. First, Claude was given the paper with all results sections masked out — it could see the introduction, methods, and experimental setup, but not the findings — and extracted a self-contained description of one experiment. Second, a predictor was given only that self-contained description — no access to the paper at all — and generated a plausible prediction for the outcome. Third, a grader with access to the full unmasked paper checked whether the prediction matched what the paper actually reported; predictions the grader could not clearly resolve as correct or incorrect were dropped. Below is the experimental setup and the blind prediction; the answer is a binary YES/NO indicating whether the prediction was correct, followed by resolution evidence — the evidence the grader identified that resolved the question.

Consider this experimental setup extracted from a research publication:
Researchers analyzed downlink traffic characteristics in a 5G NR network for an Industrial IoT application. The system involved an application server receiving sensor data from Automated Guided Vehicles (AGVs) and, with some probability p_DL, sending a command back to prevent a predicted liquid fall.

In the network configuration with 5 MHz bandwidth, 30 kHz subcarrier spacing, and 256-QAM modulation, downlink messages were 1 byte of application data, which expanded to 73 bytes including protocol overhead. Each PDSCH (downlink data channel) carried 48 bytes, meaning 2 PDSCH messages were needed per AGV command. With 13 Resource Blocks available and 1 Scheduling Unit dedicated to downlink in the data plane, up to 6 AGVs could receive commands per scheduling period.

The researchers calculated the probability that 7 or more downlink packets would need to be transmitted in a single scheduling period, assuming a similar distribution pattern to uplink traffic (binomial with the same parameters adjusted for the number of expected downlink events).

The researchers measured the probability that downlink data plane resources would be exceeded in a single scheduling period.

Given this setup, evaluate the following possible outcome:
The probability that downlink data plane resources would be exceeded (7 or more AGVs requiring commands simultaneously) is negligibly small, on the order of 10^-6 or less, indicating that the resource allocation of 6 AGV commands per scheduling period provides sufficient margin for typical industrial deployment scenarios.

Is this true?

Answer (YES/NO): NO